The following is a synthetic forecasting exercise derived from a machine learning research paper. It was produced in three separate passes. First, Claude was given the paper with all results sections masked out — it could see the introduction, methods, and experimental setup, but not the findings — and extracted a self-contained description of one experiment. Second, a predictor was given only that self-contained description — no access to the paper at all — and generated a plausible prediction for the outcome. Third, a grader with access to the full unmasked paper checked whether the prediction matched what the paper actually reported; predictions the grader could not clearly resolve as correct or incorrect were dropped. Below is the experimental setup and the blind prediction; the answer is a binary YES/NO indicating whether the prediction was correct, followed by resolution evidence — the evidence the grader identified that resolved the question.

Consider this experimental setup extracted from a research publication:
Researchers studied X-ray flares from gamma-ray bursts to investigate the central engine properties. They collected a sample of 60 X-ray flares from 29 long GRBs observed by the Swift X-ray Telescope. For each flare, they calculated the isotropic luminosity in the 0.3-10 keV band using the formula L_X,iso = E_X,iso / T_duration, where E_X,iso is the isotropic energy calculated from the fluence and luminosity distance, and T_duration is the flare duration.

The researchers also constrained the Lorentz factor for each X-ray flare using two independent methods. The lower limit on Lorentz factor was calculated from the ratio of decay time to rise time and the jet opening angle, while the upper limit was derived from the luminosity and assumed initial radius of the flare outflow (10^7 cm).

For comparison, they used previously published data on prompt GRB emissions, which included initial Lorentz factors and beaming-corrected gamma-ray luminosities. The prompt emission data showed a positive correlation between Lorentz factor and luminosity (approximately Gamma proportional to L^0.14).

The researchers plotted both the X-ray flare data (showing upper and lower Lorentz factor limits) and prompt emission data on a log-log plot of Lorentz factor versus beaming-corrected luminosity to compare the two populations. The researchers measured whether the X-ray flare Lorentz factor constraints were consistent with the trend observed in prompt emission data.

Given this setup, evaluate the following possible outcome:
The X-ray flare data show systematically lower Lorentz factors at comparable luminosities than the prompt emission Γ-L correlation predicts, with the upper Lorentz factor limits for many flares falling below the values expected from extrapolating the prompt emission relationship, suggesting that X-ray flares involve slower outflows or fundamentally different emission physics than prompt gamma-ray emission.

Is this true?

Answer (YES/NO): NO